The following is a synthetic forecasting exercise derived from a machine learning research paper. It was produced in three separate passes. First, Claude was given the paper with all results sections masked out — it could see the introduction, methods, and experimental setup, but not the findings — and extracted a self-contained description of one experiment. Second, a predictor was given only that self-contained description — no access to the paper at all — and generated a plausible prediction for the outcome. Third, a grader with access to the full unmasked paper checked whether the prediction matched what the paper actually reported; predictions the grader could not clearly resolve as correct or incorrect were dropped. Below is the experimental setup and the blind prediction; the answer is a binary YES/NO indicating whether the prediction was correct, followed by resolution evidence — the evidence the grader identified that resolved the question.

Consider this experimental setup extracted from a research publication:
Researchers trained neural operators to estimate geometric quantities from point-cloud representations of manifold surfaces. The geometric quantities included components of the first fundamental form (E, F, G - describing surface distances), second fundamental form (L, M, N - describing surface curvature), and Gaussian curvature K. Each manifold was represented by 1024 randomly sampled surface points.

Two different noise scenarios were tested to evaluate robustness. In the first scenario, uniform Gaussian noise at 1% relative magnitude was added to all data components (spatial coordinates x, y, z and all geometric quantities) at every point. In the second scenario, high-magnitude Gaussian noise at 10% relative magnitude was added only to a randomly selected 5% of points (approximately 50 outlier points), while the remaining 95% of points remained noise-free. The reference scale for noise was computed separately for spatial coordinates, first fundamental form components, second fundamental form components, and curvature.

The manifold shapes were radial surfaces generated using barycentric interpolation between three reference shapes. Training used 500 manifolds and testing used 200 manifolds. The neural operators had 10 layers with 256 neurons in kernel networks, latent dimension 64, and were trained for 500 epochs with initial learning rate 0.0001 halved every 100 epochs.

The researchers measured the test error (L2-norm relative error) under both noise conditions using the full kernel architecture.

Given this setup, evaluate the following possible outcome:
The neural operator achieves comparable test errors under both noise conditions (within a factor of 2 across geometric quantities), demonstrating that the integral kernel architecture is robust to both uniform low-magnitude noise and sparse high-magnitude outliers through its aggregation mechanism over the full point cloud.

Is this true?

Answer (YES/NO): YES